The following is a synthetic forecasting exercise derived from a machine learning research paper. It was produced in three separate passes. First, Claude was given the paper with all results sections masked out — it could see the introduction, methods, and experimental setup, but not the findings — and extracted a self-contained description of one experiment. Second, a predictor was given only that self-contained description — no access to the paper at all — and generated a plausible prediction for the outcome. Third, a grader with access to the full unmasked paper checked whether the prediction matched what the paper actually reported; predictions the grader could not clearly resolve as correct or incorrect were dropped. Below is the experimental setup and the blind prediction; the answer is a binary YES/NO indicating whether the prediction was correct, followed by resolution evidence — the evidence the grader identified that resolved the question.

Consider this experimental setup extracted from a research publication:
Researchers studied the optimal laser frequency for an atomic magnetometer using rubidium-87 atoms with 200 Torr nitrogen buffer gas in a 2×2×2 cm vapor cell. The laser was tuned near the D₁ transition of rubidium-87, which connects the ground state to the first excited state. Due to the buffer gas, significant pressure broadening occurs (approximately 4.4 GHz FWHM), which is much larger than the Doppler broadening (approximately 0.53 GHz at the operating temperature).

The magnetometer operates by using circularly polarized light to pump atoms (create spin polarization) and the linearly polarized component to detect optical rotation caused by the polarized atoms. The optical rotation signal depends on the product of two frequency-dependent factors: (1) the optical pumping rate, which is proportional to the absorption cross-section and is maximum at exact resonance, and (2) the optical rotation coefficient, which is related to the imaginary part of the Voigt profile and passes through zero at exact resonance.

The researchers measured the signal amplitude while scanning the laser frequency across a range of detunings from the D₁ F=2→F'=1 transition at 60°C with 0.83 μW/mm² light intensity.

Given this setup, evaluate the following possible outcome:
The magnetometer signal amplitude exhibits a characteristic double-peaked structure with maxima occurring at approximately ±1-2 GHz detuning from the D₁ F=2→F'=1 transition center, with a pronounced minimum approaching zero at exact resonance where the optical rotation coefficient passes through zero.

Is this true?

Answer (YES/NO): NO